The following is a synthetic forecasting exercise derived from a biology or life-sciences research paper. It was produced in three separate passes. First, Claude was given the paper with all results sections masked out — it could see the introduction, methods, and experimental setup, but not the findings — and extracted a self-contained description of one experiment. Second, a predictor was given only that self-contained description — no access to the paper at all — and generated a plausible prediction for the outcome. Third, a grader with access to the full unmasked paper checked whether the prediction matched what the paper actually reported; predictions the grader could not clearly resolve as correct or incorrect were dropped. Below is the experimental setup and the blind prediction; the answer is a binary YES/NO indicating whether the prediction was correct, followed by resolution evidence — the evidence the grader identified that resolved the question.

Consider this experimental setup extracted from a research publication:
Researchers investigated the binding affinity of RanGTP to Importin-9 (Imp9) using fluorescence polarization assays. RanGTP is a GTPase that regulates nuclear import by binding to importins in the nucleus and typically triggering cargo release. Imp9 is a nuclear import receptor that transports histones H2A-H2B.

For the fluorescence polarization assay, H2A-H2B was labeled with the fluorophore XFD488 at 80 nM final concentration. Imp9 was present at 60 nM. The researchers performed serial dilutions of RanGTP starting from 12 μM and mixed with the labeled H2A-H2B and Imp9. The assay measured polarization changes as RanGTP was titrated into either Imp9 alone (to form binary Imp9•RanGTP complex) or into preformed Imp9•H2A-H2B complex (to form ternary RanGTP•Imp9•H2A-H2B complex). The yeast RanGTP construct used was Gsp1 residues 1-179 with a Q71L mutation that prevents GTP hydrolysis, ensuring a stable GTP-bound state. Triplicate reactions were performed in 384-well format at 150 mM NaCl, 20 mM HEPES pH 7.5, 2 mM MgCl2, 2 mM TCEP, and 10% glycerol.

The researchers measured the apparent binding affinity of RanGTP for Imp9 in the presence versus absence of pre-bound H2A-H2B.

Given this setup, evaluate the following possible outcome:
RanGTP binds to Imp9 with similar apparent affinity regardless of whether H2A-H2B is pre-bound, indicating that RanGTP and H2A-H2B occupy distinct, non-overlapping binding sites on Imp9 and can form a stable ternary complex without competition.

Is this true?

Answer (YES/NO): NO